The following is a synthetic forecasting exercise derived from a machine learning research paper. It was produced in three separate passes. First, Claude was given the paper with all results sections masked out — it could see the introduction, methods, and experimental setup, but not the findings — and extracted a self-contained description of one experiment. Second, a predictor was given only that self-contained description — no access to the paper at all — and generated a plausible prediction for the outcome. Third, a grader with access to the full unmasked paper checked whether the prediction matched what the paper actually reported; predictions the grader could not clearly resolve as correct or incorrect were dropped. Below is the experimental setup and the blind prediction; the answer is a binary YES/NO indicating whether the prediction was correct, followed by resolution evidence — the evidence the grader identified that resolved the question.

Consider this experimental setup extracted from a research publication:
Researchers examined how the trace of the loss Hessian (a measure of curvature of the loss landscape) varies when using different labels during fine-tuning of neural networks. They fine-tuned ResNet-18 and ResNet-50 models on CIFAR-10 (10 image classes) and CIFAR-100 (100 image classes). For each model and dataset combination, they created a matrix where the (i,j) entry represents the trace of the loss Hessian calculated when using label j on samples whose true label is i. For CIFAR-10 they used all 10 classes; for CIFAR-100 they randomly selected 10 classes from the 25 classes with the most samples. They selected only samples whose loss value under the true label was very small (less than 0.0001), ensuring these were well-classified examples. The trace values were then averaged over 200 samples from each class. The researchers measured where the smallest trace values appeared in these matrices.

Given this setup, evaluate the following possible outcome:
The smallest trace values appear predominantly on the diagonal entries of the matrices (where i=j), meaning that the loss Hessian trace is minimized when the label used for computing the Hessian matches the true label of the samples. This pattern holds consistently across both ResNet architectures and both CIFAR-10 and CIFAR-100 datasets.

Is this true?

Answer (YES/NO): YES